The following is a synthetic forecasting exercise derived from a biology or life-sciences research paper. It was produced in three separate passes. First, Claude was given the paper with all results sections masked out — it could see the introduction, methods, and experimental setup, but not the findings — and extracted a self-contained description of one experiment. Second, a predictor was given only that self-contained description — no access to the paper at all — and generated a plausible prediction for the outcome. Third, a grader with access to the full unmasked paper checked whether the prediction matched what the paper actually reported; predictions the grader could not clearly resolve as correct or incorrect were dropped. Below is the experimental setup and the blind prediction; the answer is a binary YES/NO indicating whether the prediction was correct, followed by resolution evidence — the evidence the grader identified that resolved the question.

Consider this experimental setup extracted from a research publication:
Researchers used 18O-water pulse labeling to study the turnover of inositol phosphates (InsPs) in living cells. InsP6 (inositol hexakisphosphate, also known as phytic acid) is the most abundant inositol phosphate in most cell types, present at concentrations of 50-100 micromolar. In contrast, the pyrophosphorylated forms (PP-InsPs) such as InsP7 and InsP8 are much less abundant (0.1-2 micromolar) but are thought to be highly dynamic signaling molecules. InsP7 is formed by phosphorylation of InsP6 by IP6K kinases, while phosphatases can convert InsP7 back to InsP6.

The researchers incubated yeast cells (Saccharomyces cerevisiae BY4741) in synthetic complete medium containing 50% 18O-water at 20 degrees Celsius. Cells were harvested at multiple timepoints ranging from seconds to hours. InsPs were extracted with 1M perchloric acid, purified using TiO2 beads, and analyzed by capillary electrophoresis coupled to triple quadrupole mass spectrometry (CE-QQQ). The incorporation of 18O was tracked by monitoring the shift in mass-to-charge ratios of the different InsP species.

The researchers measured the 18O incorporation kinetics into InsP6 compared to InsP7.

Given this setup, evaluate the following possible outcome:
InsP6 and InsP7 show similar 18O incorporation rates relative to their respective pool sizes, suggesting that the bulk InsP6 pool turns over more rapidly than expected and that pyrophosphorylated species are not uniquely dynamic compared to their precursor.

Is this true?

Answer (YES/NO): NO